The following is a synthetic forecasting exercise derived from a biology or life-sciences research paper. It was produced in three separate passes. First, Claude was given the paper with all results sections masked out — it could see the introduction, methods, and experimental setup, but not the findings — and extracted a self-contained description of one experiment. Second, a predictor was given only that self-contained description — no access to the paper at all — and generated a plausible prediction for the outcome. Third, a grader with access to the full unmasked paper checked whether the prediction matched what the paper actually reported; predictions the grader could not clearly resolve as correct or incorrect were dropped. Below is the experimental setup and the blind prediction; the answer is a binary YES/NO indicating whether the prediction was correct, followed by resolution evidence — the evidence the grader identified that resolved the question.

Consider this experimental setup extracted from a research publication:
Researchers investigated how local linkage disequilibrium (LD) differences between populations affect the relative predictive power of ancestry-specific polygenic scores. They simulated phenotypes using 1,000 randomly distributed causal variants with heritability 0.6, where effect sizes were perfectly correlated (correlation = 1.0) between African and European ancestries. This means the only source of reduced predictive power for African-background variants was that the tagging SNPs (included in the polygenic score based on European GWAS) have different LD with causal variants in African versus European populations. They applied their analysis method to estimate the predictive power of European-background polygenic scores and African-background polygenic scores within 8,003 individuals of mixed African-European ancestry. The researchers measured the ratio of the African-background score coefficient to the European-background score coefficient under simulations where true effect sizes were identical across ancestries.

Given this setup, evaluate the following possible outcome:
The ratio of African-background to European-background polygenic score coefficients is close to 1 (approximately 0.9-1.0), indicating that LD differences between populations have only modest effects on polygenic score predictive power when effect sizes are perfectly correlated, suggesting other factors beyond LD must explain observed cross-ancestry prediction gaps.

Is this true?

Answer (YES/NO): NO